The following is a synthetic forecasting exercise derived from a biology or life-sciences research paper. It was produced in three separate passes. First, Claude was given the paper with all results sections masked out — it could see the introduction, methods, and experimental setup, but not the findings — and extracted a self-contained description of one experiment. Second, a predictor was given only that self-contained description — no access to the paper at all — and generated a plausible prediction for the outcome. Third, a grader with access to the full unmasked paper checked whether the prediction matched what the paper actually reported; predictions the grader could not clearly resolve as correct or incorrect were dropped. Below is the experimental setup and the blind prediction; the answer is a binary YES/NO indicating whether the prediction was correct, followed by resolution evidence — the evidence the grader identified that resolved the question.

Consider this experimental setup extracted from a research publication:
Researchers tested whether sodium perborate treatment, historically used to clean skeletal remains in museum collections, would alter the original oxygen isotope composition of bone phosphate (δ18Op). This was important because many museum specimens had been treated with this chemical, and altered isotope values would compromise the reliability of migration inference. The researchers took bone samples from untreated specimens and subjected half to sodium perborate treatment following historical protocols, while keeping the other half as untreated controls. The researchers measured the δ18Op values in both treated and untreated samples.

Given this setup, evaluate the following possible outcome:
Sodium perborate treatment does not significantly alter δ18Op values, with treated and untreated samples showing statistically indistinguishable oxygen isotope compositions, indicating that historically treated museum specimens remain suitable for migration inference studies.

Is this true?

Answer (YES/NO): YES